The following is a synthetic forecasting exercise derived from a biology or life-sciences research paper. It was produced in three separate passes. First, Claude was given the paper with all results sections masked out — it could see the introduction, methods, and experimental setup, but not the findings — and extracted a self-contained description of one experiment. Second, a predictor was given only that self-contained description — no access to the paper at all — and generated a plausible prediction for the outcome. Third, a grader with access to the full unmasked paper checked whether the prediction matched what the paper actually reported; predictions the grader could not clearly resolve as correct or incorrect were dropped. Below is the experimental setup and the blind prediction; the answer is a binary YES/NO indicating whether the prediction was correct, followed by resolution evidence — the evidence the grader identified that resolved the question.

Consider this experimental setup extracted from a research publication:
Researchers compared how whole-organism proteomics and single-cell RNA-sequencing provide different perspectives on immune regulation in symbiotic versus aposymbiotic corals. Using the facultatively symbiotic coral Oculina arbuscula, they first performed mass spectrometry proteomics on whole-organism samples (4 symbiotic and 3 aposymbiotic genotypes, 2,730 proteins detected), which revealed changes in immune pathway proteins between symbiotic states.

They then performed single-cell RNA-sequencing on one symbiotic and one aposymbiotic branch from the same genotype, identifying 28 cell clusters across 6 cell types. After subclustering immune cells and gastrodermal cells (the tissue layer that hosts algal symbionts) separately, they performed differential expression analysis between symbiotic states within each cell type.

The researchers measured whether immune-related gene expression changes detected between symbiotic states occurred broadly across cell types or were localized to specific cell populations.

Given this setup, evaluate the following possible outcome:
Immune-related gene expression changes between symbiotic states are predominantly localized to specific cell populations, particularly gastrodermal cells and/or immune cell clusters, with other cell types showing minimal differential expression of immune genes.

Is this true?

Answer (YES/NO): NO